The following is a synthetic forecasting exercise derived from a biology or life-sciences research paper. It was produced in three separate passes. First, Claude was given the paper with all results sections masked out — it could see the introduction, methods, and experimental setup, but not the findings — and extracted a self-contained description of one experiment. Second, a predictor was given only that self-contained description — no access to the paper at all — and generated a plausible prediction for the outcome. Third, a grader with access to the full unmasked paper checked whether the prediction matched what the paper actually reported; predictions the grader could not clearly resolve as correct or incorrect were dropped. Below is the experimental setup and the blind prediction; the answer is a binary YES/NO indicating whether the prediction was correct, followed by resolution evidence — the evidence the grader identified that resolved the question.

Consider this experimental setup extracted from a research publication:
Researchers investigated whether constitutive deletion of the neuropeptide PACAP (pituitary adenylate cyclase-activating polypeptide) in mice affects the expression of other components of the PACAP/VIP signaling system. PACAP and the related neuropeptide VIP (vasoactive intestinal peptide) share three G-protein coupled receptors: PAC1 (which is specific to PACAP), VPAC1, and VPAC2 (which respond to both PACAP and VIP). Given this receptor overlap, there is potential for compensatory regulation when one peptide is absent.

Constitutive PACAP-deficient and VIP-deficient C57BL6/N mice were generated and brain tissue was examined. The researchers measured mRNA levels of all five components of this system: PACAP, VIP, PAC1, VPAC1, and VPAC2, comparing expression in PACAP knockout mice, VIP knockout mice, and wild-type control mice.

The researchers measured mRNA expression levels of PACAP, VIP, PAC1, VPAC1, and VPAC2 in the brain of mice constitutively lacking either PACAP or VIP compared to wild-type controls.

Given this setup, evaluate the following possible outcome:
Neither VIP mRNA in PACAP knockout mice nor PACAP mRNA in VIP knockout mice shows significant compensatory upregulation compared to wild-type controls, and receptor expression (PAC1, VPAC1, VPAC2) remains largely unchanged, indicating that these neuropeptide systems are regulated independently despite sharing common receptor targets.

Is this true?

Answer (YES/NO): YES